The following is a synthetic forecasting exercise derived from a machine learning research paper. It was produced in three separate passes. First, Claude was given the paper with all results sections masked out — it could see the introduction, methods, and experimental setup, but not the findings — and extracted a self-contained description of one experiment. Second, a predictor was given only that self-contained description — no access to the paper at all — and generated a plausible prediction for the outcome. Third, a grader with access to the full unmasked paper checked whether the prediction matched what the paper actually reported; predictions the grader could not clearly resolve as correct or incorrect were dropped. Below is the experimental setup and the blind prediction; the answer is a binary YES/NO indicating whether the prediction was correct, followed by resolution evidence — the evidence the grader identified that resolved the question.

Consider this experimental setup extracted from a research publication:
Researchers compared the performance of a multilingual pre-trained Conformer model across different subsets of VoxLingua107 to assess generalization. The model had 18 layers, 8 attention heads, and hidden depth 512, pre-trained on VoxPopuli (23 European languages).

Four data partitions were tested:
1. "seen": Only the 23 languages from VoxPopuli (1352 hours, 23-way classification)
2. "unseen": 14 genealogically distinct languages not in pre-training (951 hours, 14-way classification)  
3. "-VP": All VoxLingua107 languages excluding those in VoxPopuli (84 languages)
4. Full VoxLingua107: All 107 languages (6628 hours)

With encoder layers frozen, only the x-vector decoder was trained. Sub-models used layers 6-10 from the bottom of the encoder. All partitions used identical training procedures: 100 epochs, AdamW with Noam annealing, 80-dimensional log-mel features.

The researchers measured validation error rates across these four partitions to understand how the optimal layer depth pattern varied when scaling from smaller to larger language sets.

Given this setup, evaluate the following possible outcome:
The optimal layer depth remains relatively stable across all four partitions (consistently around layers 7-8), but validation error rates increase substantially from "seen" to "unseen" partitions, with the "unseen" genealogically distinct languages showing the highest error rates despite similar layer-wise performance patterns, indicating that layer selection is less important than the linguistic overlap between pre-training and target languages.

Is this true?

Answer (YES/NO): NO